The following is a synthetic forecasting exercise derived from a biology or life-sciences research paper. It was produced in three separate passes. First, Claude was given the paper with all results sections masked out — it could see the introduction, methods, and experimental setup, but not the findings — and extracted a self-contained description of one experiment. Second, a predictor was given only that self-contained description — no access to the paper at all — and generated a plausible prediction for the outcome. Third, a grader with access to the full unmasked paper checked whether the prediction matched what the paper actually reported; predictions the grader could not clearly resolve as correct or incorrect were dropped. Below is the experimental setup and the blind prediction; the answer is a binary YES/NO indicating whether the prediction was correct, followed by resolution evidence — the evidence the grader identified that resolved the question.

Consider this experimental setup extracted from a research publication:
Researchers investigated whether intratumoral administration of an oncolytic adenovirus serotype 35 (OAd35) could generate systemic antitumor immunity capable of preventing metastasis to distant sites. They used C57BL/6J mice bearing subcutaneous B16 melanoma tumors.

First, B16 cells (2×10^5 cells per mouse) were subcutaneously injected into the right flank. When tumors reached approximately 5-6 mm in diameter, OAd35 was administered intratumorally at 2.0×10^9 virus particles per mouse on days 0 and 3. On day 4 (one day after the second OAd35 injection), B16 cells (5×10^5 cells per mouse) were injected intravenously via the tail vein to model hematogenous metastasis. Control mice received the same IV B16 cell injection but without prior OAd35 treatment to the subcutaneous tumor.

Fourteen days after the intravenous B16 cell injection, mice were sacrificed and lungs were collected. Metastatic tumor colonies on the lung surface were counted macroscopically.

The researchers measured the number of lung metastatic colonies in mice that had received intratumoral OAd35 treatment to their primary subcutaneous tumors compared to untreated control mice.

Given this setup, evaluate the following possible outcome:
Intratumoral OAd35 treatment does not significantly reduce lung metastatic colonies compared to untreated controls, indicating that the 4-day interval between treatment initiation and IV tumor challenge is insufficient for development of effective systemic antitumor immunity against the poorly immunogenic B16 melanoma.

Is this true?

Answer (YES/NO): NO